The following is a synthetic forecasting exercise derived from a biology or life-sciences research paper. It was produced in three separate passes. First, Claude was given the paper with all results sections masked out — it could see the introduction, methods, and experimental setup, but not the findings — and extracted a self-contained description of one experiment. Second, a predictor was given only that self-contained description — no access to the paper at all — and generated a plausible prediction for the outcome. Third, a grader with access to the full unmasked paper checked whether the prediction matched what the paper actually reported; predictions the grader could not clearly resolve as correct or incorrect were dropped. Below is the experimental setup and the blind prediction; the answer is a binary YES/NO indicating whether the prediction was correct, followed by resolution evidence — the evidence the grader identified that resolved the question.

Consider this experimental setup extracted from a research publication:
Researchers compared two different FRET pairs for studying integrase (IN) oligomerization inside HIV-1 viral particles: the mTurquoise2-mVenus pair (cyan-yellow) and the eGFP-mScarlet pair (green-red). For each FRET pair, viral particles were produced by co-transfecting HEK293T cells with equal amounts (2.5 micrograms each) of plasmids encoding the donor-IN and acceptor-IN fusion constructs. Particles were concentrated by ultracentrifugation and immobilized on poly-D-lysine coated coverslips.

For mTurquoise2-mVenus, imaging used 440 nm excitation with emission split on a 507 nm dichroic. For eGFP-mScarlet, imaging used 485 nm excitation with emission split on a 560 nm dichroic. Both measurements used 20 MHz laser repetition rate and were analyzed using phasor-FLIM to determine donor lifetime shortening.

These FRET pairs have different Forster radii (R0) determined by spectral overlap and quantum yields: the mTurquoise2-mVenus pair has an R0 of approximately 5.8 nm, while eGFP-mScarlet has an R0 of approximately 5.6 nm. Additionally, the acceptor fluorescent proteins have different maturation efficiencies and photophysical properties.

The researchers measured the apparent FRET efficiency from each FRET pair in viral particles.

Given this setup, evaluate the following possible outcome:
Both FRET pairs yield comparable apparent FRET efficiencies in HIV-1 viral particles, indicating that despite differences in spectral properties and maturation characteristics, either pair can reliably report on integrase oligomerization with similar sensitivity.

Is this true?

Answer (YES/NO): NO